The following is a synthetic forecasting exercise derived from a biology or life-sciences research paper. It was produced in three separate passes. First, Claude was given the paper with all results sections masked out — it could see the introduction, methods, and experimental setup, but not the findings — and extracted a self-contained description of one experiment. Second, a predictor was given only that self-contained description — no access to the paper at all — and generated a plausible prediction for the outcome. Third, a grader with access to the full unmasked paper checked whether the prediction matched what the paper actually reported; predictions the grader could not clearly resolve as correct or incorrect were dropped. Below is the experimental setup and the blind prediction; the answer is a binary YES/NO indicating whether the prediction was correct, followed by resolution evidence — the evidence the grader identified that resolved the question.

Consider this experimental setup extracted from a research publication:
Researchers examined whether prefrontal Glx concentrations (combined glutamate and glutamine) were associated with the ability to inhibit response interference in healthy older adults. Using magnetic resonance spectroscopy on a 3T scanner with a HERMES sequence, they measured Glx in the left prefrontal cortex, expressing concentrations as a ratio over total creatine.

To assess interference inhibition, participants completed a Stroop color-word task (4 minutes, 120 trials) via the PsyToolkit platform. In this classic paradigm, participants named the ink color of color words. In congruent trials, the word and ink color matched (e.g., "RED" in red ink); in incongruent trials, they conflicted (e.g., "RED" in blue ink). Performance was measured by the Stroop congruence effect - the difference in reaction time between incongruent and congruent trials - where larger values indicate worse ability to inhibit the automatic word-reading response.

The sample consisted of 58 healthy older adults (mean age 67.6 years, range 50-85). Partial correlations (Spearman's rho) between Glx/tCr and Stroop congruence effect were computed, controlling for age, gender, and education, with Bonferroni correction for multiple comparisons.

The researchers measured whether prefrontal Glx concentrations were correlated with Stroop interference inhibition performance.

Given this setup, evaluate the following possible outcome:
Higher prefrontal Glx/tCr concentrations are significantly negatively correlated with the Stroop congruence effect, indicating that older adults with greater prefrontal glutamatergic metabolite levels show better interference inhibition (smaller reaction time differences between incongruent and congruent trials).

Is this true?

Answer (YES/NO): NO